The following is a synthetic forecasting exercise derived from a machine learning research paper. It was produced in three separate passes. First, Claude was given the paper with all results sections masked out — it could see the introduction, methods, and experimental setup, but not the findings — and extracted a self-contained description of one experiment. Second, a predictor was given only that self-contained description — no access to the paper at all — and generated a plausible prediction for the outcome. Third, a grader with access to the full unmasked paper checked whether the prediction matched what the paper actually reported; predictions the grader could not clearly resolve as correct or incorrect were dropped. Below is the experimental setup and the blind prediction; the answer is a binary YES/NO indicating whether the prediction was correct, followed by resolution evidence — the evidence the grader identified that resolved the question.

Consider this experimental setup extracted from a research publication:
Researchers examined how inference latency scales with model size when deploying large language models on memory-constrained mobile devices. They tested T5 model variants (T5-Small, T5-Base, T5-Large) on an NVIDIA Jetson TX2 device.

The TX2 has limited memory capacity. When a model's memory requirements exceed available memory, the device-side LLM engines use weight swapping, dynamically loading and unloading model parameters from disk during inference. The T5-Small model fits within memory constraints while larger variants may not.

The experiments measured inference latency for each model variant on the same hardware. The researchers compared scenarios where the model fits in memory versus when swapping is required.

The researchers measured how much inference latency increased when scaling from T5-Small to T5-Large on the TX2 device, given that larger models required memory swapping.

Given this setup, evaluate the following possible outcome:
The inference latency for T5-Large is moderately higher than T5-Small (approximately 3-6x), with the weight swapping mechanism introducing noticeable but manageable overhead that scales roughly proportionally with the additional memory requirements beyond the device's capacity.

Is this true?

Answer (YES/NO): NO